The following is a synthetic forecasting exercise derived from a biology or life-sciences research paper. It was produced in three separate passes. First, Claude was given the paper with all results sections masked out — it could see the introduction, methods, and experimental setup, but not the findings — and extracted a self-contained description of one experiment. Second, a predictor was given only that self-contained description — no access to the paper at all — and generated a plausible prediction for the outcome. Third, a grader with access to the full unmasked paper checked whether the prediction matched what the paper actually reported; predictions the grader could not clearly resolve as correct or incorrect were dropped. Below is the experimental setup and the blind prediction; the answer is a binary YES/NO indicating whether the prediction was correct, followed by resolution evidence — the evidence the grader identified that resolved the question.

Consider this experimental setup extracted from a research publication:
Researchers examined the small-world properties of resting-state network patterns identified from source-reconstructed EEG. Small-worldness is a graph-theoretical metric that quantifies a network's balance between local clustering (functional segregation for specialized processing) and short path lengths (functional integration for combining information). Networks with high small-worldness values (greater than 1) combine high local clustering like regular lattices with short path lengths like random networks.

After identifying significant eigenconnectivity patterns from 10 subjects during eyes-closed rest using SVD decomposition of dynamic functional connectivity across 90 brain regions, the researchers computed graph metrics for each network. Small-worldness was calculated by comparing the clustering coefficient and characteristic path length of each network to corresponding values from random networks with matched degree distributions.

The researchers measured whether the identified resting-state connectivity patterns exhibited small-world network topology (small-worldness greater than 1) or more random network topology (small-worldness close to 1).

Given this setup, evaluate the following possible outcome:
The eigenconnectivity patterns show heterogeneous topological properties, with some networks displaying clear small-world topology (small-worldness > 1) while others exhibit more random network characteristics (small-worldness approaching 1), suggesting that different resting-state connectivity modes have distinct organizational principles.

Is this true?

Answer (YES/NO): NO